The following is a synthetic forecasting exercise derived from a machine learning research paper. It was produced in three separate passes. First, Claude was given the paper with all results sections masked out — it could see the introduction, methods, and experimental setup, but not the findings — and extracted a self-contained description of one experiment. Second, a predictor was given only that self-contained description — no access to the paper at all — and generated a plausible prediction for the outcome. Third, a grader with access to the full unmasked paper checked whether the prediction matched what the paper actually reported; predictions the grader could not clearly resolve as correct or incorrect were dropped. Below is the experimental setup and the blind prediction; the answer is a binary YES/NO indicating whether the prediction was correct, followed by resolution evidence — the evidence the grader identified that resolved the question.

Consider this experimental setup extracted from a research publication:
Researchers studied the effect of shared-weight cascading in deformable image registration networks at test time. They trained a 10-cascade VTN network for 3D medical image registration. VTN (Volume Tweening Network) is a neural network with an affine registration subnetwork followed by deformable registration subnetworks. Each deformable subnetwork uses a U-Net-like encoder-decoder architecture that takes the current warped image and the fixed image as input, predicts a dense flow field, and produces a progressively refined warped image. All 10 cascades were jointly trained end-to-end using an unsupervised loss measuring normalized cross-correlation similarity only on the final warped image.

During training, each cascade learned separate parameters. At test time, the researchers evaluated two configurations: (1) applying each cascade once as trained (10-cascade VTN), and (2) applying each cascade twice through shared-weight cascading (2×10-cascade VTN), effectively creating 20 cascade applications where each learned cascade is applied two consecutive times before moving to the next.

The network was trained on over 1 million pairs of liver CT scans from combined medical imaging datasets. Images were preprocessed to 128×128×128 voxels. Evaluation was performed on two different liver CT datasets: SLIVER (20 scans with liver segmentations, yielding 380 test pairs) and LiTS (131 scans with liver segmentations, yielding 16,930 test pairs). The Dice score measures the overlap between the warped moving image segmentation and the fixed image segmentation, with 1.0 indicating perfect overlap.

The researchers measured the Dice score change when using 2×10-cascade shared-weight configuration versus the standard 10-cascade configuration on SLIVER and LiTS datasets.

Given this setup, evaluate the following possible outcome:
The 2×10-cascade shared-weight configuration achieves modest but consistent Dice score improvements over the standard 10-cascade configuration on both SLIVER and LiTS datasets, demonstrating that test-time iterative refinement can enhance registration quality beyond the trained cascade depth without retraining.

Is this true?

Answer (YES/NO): NO